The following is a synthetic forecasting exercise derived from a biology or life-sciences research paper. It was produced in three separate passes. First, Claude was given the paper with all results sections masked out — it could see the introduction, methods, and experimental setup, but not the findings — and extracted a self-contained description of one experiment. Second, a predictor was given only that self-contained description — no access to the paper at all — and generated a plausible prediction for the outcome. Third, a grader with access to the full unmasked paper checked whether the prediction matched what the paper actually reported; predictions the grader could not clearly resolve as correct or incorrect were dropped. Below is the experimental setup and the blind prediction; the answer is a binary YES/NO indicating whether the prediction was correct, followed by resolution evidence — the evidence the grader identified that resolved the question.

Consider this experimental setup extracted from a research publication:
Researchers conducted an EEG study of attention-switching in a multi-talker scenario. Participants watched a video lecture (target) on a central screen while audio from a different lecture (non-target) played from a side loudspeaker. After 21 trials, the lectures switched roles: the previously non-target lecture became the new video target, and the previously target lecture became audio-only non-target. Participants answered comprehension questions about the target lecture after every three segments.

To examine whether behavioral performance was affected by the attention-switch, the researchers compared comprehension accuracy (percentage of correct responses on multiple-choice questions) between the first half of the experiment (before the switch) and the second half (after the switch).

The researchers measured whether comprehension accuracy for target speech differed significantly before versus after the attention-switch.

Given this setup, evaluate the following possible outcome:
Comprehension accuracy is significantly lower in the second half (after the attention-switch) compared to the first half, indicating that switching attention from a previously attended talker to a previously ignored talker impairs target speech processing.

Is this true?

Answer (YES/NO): NO